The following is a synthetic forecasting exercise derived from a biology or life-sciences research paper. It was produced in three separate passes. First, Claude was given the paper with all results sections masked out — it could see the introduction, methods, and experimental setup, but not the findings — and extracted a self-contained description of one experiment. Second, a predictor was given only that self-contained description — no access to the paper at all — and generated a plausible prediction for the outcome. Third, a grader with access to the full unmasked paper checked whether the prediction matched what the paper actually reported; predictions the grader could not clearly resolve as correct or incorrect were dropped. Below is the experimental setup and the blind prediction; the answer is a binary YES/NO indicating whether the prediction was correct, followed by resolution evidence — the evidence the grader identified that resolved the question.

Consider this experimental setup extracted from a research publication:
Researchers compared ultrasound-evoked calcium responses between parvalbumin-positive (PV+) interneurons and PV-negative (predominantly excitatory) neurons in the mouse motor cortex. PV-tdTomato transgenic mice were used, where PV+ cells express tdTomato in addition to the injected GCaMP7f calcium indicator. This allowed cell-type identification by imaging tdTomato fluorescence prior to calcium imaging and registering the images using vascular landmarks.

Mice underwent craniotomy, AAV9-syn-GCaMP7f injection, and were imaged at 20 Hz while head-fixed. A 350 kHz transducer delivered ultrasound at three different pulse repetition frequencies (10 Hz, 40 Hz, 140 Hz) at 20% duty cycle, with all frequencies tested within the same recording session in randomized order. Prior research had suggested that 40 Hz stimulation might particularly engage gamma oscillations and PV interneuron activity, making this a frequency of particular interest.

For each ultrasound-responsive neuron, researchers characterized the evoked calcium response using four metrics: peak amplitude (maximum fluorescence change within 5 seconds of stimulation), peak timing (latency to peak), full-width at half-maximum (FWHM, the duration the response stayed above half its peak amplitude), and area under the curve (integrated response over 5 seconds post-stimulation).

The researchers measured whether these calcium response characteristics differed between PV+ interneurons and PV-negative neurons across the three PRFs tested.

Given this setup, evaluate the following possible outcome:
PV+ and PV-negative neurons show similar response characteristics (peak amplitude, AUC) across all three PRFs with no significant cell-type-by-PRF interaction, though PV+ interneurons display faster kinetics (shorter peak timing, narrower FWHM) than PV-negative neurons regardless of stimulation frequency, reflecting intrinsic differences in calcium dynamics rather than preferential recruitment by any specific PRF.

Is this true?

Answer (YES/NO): NO